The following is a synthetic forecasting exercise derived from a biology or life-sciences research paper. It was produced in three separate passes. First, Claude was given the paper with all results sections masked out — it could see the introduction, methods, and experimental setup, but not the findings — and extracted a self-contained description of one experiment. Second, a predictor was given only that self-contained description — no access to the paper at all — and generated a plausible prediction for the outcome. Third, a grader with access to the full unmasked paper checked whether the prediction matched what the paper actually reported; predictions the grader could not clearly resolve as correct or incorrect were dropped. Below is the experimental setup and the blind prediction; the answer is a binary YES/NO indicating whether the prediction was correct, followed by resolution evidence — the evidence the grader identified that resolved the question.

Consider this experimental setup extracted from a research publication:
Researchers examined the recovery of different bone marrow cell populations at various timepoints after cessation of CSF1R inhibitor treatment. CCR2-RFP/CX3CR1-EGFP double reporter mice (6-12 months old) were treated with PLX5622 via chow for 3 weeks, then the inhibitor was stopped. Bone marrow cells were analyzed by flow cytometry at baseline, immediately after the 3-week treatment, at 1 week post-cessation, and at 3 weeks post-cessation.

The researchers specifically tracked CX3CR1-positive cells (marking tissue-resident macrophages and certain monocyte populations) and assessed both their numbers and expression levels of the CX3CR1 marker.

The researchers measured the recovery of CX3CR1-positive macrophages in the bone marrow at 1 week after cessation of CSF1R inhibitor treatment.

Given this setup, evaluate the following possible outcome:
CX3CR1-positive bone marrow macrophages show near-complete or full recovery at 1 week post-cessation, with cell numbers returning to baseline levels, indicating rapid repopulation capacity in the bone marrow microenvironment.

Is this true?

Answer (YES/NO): NO